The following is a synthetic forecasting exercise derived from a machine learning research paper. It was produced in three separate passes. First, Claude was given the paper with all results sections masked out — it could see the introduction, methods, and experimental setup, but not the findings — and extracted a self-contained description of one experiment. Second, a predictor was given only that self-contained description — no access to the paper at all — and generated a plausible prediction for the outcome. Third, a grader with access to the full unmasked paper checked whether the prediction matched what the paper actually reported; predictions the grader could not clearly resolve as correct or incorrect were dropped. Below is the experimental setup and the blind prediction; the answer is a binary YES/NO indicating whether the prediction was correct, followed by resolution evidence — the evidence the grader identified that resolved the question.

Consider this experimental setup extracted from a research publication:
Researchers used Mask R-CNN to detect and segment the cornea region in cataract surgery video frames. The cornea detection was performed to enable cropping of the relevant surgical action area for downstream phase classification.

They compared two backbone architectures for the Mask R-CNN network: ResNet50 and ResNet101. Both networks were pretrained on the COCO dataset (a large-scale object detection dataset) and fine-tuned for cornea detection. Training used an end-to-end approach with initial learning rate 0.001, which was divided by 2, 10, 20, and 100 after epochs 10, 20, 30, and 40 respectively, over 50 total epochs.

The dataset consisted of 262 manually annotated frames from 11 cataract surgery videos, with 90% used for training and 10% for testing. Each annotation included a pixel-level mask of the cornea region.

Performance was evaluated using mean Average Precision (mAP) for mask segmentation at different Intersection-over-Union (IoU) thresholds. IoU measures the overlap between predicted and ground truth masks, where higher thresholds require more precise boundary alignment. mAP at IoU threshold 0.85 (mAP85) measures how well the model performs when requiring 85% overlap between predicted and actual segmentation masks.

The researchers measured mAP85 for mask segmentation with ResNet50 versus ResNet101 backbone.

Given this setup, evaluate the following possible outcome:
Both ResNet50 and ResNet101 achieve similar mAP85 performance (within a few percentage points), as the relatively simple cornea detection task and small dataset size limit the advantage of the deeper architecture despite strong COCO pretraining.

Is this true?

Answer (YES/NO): NO